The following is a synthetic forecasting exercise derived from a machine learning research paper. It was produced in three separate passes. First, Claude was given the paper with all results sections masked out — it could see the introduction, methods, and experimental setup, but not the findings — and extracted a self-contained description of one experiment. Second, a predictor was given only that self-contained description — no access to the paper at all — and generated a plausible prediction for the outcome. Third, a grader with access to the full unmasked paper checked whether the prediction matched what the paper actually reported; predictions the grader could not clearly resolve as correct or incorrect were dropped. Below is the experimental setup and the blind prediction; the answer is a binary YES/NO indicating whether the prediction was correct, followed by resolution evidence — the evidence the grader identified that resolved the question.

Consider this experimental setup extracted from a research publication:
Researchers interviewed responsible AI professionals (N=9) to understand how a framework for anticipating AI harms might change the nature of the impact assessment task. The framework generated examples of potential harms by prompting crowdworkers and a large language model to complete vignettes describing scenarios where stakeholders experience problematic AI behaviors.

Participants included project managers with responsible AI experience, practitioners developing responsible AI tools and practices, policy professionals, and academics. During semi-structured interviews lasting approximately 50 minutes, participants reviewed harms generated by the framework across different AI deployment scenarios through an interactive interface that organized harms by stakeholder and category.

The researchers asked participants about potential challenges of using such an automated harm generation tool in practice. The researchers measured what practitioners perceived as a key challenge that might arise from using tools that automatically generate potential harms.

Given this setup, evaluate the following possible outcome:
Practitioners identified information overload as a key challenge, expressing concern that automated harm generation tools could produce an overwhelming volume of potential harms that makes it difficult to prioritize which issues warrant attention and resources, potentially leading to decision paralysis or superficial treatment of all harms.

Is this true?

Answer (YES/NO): YES